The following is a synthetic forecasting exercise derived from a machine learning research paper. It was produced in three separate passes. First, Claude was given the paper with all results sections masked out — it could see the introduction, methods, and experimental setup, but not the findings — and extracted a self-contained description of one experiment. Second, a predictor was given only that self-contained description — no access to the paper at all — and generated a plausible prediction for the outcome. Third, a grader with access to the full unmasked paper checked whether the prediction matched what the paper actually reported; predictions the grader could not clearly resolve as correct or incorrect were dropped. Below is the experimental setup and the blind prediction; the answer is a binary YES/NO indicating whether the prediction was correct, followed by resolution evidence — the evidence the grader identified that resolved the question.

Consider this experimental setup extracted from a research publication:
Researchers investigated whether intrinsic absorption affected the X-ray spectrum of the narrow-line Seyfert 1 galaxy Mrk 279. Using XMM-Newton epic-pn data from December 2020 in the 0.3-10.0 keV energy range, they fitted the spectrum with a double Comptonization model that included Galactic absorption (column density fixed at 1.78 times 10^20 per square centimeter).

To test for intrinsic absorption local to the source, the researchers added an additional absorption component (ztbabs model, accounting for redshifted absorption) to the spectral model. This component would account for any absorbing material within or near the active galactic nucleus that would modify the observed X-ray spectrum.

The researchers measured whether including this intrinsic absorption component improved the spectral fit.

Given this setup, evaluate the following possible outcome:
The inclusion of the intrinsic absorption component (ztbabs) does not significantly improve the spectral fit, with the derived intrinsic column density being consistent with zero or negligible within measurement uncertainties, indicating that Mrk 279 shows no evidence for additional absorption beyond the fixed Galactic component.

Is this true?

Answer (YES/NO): YES